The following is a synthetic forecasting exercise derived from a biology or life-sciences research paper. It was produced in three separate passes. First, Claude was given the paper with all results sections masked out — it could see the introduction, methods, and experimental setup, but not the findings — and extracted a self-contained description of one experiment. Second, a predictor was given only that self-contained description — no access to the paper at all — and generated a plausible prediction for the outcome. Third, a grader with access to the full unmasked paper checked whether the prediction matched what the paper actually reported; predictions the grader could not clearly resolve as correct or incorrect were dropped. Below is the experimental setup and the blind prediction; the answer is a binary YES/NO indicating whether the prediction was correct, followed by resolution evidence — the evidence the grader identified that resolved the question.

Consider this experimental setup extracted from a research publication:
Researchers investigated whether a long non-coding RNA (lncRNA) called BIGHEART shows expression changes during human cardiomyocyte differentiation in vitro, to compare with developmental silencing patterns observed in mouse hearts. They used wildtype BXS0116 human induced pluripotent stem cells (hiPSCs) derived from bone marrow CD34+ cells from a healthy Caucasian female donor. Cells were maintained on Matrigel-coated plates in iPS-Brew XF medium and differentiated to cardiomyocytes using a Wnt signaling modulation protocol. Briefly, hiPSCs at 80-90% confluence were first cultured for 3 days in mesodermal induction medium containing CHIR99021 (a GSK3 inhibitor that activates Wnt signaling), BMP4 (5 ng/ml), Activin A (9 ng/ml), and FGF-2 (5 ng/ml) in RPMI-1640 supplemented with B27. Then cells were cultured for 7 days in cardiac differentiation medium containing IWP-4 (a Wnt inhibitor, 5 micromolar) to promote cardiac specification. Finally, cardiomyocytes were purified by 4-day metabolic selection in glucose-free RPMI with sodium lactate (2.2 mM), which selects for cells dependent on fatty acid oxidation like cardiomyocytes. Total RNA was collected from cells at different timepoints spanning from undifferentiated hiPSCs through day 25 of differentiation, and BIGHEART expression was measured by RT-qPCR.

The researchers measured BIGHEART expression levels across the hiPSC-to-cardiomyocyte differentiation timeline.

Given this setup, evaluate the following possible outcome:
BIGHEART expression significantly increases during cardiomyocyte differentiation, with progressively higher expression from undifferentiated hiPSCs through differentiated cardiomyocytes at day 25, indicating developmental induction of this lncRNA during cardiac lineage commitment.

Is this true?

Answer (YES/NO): NO